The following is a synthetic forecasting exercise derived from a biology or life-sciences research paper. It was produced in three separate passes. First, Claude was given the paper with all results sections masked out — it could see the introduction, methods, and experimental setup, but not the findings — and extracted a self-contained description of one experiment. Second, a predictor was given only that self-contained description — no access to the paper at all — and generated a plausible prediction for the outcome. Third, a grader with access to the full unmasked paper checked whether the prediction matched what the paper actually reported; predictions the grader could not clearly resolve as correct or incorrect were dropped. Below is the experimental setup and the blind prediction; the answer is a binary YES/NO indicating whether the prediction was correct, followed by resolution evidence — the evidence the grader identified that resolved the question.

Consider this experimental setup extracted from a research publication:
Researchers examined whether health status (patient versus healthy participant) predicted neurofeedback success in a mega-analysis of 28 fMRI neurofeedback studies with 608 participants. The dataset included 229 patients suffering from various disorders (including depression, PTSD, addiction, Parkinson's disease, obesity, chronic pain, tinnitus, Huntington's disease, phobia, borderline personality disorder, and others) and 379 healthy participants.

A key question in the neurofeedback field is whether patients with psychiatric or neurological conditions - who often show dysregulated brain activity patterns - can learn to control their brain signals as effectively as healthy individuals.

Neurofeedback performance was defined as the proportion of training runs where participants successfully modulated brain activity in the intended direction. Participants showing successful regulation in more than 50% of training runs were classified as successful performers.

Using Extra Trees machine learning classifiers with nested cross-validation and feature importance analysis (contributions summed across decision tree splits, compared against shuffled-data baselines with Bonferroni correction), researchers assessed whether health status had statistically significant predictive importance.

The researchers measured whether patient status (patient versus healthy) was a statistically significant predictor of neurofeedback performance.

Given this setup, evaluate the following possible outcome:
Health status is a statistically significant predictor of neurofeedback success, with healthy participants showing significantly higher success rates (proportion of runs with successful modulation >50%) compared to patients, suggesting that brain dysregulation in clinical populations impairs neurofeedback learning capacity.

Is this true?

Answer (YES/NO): NO